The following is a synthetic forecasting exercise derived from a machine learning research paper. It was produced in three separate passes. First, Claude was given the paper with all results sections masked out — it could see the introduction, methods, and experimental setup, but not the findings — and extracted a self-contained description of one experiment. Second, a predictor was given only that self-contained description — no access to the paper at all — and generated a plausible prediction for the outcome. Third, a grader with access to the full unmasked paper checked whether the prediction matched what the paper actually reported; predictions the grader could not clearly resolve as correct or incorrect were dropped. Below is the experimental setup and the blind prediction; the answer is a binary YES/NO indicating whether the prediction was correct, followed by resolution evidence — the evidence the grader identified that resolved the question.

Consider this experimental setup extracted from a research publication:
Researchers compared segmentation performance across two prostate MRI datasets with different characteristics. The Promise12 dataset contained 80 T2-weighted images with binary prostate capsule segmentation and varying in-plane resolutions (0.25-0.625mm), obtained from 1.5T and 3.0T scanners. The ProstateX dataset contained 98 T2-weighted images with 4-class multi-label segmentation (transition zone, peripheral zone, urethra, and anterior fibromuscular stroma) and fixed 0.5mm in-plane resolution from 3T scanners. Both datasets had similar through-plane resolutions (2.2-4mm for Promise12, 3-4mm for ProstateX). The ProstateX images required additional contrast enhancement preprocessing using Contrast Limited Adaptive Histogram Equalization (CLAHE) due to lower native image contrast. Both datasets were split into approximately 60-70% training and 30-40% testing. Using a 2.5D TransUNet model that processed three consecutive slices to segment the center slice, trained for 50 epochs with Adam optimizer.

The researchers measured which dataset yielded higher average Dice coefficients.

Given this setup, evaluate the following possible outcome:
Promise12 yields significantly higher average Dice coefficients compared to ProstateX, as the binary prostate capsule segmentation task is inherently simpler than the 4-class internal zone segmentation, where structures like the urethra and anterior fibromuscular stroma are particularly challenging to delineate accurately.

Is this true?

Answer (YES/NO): YES